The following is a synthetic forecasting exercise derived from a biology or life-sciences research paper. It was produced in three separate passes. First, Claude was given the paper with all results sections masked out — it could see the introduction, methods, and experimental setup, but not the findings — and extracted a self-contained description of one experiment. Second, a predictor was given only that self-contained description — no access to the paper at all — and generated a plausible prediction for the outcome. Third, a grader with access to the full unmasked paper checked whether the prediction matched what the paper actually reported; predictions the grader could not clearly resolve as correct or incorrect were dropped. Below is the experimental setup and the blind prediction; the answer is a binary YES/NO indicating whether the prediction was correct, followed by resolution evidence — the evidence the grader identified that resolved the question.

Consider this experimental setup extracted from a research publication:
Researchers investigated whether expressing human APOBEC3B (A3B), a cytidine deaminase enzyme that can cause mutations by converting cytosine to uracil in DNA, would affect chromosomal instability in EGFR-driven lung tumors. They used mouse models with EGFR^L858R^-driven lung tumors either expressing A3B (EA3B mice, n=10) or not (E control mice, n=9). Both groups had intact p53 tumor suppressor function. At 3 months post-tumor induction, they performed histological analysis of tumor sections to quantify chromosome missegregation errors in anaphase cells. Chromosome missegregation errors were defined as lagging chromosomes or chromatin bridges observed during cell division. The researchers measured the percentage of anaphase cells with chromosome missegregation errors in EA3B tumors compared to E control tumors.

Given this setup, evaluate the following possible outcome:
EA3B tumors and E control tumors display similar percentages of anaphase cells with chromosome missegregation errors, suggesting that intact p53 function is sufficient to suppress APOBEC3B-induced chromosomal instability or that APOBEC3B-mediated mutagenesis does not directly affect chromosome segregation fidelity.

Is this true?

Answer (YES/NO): NO